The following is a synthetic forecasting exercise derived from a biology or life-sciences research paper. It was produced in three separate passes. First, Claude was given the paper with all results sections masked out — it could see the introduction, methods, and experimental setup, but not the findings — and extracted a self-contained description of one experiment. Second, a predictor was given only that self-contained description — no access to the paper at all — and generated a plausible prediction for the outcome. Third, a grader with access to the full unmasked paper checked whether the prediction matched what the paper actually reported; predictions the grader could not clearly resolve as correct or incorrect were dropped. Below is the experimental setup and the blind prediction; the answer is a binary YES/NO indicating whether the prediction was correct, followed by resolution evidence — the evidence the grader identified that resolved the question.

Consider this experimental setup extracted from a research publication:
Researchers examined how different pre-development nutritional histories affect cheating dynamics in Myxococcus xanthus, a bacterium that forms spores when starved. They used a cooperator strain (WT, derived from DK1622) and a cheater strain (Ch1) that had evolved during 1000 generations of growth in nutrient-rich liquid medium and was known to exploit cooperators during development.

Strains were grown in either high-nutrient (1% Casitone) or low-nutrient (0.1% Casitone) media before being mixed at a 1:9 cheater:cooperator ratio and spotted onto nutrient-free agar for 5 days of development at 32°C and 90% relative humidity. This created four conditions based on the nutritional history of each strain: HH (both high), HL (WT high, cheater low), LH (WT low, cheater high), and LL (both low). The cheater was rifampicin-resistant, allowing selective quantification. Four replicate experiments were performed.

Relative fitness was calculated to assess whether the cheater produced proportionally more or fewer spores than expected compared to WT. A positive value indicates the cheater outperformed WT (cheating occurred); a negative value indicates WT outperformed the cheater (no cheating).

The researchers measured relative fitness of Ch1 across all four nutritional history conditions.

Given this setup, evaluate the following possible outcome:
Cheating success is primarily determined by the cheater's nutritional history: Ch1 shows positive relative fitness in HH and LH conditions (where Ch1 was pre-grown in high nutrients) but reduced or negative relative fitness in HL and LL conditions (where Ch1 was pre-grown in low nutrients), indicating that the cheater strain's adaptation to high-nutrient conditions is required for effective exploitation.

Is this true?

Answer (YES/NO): NO